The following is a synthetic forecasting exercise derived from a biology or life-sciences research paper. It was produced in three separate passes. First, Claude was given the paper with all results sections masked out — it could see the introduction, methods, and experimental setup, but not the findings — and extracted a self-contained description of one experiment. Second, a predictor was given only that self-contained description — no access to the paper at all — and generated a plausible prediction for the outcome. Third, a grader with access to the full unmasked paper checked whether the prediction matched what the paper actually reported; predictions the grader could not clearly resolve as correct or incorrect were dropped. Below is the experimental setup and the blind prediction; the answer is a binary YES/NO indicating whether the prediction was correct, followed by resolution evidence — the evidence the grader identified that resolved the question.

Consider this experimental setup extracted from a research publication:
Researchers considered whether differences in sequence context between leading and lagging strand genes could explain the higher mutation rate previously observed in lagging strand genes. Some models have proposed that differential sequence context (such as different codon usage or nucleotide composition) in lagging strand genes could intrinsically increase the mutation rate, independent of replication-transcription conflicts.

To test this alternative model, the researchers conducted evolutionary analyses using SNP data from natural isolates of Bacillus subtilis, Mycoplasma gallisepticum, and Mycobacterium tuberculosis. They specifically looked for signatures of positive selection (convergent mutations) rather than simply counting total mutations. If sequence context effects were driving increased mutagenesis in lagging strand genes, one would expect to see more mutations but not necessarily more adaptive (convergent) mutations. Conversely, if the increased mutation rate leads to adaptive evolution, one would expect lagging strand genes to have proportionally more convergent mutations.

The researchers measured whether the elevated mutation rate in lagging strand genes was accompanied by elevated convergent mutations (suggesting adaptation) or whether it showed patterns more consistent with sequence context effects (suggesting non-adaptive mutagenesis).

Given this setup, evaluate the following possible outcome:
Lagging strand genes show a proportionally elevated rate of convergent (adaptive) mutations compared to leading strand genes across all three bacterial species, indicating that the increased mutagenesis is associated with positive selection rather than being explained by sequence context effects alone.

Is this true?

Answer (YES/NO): YES